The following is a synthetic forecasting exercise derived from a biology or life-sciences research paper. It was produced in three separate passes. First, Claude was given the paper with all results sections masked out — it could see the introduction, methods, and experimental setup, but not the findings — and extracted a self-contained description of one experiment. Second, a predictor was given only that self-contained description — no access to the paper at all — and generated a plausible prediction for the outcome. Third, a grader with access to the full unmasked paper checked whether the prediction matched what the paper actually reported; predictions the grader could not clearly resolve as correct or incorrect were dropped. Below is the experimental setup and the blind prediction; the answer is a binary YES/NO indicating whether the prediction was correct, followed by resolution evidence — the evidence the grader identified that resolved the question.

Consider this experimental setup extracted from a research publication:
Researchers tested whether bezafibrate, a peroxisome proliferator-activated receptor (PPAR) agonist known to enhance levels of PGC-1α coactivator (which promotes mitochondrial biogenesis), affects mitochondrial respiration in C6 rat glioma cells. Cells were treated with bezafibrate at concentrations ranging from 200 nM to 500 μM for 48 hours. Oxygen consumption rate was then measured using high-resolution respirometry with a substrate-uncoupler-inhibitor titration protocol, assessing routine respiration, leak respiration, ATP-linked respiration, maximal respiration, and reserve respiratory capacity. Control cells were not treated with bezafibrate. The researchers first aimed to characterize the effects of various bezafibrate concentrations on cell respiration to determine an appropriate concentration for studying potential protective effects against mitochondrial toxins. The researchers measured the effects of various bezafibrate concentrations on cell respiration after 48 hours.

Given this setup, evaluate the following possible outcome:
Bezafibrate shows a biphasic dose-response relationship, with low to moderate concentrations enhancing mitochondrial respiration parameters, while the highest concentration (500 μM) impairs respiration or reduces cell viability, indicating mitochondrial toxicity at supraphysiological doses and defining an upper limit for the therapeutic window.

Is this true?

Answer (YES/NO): NO